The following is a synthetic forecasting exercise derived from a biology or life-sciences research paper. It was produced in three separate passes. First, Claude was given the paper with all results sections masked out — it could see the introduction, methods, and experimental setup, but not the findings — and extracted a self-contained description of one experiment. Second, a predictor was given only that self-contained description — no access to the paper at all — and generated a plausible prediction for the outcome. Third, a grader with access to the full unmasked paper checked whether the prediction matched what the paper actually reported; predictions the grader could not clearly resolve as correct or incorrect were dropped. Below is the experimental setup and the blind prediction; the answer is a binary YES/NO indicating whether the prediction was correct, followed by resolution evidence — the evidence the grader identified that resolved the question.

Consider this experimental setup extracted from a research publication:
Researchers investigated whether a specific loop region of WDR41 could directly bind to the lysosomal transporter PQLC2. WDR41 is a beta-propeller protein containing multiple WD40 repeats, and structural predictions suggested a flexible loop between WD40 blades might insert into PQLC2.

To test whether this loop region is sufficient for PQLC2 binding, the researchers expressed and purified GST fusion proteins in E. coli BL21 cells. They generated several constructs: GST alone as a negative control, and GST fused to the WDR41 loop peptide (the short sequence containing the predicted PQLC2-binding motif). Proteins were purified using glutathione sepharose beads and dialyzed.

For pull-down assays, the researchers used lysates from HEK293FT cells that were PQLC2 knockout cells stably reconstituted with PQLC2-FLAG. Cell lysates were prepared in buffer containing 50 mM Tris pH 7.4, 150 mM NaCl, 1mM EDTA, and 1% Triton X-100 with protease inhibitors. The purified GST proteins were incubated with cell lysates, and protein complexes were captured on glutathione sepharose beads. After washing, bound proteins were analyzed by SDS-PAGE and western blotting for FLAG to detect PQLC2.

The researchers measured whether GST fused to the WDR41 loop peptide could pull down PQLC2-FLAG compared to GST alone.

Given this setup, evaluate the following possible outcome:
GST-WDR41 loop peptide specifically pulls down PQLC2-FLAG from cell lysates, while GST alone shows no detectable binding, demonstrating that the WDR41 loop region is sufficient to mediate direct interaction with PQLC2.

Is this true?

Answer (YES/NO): YES